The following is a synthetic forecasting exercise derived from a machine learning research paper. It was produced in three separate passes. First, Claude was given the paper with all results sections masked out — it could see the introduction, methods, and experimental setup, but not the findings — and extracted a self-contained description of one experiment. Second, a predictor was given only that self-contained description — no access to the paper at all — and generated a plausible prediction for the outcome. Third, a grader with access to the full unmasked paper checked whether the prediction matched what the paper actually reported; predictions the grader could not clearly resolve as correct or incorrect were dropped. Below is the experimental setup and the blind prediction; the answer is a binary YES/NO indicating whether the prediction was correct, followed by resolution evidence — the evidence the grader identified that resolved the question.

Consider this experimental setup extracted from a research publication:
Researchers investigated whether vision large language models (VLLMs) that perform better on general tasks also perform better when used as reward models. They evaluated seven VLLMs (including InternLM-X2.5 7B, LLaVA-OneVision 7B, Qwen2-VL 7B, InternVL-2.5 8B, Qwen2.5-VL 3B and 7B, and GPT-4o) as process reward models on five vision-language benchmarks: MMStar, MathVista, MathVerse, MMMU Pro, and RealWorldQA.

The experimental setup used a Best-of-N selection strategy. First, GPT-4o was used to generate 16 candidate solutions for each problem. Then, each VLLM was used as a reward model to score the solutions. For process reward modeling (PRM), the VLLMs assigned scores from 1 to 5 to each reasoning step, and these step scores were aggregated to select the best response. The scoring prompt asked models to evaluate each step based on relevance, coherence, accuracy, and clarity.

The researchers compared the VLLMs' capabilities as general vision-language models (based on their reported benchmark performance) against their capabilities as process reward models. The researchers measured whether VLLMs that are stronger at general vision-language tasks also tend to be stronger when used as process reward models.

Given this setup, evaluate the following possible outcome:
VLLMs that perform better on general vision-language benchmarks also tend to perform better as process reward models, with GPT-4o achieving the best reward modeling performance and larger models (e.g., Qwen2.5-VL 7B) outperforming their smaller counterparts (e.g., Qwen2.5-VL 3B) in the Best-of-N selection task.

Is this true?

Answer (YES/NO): NO